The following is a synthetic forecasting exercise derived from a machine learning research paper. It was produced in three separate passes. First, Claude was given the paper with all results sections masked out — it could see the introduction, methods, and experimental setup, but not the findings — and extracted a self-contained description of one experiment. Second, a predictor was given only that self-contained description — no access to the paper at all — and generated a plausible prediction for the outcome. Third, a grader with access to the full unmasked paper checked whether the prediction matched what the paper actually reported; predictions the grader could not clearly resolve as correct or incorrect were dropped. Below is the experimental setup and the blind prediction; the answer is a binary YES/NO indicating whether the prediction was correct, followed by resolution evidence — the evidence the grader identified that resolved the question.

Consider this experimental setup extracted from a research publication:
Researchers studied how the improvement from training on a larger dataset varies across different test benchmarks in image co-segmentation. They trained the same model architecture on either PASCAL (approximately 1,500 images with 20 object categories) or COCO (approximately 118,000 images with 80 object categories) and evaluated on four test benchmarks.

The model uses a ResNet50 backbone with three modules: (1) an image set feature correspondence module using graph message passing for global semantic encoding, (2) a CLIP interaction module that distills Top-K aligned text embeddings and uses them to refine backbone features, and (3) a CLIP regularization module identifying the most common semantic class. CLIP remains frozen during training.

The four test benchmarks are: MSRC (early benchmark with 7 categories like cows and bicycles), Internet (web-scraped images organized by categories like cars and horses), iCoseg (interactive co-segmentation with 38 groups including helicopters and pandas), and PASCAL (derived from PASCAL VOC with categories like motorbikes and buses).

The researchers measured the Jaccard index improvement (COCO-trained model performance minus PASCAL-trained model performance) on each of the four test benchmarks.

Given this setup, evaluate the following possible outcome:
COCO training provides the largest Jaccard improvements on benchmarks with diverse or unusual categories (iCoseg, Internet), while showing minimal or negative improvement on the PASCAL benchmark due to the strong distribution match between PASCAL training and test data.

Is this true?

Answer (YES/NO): NO